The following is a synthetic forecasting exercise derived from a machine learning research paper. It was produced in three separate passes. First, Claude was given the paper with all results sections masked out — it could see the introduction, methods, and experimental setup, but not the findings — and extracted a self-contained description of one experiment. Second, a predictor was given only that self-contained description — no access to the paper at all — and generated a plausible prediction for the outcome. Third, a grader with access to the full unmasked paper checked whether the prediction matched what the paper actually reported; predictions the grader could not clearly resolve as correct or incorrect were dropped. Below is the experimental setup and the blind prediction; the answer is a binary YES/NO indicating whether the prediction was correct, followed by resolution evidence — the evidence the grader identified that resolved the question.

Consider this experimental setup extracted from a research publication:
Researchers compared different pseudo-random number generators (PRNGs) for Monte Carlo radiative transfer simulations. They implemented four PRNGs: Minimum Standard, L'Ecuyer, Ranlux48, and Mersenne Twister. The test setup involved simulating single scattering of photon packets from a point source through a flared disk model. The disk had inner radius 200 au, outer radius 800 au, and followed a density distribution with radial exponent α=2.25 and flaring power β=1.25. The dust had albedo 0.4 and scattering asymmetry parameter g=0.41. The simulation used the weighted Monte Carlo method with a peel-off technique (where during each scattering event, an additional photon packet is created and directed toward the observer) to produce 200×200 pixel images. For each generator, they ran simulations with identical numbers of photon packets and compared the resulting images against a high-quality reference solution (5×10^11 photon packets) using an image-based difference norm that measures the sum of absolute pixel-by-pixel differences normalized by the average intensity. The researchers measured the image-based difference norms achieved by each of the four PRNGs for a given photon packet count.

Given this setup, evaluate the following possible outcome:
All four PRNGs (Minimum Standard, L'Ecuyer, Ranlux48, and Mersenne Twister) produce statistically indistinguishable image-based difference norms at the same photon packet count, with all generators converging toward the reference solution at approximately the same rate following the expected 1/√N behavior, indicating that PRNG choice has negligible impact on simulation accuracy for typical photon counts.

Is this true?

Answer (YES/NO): NO